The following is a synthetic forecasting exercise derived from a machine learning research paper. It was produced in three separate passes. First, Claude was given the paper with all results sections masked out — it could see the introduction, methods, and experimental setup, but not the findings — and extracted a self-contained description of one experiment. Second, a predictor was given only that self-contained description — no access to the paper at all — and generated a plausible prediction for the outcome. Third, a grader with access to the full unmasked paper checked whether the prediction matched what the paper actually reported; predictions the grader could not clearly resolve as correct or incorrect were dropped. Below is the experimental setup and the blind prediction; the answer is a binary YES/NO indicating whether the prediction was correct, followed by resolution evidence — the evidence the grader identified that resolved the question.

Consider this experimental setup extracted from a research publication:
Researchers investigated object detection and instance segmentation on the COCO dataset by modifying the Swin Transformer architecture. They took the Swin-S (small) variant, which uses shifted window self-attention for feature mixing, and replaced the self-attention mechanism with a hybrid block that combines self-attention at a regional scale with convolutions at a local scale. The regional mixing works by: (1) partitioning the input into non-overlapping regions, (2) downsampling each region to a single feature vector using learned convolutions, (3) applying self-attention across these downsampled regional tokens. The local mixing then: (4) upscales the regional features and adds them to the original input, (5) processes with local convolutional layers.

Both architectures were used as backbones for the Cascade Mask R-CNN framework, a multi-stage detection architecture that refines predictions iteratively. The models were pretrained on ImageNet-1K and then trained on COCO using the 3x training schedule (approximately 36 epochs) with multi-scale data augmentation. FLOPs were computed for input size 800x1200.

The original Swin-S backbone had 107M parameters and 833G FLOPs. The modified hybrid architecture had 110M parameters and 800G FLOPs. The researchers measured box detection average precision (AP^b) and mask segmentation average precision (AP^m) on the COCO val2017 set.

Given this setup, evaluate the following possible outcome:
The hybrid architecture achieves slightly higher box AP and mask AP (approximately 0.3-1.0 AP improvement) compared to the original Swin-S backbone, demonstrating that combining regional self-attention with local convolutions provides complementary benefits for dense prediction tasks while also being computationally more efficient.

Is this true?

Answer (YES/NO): NO